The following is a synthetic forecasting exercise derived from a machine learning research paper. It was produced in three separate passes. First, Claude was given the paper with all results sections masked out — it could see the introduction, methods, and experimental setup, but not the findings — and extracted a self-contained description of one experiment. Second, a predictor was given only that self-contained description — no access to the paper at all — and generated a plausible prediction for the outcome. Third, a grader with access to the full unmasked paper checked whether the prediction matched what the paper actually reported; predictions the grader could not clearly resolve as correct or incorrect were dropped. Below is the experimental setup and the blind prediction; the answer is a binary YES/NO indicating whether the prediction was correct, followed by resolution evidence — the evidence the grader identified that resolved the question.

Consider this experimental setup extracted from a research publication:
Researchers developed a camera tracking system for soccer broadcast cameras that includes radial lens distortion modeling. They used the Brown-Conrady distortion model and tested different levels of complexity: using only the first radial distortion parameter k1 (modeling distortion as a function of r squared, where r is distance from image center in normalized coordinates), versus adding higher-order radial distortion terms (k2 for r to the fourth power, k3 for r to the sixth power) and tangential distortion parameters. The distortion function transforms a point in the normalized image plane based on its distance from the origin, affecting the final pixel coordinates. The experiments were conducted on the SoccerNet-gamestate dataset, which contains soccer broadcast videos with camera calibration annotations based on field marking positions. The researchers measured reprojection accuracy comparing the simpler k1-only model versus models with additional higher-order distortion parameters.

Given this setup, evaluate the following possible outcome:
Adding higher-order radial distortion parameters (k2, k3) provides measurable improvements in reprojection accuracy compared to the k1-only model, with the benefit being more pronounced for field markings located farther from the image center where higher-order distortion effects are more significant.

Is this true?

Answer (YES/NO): NO